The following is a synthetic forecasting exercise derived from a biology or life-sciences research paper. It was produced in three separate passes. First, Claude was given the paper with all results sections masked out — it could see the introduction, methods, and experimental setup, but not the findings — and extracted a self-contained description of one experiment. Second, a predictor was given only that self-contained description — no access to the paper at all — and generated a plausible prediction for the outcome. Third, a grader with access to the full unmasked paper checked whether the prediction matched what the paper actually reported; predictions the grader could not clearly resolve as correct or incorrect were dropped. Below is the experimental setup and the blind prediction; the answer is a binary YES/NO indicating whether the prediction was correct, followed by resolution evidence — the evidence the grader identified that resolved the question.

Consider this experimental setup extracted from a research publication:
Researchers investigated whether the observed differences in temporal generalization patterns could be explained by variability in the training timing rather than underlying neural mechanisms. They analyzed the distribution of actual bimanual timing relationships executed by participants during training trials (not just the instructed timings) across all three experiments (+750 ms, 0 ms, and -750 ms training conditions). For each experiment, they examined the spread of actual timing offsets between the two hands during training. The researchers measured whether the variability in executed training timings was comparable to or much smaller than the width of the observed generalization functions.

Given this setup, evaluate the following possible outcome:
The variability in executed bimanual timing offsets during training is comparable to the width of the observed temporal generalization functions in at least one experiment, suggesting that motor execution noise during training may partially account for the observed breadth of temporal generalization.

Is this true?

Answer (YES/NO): NO